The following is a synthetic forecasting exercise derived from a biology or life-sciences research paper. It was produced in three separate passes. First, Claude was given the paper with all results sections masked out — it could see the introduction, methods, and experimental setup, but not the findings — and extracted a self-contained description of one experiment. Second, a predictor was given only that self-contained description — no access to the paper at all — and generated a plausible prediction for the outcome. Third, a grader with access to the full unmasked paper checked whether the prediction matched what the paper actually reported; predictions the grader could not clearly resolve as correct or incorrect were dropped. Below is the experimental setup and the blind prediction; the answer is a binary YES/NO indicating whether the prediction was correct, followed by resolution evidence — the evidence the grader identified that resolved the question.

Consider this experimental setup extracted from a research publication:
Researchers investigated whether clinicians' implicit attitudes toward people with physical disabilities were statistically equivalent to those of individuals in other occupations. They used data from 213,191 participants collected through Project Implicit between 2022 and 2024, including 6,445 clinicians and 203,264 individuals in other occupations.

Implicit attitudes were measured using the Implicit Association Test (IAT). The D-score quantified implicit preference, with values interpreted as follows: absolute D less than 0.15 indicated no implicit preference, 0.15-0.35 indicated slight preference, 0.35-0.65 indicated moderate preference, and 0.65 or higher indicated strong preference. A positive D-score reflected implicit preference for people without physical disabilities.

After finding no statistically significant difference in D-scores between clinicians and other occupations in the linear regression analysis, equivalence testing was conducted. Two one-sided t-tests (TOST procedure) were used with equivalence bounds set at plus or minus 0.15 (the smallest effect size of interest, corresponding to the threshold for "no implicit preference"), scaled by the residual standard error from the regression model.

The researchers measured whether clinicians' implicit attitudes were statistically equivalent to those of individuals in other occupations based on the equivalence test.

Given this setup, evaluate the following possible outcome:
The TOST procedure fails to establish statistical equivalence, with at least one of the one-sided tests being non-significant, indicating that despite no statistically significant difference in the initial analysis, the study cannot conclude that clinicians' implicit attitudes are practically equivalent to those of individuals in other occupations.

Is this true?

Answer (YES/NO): NO